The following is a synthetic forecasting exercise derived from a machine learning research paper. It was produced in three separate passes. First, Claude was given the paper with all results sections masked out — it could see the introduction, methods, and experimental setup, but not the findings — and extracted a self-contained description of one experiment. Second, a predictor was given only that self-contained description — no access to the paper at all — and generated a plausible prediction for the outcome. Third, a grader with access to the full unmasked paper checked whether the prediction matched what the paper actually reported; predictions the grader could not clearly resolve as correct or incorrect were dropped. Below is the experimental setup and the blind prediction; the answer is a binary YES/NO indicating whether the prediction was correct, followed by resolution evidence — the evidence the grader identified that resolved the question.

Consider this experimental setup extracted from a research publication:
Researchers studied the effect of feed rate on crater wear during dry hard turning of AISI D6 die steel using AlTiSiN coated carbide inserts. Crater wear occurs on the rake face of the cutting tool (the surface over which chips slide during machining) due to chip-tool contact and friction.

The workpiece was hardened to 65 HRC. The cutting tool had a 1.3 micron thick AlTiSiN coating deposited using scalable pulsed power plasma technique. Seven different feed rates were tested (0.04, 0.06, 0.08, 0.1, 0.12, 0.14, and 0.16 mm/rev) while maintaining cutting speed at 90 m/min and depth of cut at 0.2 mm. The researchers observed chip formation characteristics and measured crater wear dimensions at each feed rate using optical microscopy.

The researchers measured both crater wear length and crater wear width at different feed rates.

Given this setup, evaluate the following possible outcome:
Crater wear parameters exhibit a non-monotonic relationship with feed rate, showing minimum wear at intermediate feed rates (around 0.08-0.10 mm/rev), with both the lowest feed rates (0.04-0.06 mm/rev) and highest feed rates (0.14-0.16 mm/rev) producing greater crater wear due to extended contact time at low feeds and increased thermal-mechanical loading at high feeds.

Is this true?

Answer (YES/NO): NO